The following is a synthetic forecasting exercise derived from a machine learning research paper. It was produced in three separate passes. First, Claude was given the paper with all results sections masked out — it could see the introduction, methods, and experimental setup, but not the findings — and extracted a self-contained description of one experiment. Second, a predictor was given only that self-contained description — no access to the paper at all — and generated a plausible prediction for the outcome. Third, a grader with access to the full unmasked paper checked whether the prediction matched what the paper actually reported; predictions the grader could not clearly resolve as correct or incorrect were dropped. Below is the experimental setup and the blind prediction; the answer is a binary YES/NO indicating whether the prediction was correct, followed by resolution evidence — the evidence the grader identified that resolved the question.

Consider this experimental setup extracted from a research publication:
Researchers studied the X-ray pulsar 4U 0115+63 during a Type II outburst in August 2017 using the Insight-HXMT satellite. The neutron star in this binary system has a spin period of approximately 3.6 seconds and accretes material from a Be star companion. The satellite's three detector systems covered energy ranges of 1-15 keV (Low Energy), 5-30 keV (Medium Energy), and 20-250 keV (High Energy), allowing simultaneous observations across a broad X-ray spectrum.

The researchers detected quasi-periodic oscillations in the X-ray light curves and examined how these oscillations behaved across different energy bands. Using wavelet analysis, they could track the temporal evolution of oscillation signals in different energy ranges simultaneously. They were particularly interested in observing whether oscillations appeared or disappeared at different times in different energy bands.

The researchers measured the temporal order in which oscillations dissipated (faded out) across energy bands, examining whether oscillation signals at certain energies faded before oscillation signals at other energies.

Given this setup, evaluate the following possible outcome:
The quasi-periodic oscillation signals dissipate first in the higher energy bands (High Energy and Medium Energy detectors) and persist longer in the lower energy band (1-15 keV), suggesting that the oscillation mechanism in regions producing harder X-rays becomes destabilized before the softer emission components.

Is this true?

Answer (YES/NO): YES